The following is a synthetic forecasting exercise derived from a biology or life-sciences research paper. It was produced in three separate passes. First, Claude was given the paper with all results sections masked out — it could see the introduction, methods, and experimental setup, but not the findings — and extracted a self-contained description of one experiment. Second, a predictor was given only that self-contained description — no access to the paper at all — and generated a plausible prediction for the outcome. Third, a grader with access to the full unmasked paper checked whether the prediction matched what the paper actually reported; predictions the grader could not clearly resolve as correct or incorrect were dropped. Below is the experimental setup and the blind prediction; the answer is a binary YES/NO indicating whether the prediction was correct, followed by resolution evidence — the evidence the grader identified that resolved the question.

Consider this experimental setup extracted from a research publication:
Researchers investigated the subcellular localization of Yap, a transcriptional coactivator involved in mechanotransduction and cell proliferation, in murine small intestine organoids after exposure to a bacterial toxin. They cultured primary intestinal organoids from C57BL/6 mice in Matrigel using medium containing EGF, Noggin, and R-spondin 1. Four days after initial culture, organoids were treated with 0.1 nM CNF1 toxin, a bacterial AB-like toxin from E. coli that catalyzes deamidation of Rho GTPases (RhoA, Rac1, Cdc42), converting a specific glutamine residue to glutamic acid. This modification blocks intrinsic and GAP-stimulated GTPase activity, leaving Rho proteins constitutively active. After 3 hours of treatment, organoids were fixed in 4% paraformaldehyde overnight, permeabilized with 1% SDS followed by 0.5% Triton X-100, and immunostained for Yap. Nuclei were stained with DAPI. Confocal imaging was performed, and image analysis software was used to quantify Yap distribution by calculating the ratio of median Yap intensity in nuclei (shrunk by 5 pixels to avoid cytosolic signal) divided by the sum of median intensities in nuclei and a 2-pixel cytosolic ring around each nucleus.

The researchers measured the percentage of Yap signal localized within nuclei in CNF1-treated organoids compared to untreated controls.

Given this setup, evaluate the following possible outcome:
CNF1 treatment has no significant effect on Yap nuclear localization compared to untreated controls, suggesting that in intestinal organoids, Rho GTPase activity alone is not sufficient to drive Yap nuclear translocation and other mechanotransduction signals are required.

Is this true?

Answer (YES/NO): NO